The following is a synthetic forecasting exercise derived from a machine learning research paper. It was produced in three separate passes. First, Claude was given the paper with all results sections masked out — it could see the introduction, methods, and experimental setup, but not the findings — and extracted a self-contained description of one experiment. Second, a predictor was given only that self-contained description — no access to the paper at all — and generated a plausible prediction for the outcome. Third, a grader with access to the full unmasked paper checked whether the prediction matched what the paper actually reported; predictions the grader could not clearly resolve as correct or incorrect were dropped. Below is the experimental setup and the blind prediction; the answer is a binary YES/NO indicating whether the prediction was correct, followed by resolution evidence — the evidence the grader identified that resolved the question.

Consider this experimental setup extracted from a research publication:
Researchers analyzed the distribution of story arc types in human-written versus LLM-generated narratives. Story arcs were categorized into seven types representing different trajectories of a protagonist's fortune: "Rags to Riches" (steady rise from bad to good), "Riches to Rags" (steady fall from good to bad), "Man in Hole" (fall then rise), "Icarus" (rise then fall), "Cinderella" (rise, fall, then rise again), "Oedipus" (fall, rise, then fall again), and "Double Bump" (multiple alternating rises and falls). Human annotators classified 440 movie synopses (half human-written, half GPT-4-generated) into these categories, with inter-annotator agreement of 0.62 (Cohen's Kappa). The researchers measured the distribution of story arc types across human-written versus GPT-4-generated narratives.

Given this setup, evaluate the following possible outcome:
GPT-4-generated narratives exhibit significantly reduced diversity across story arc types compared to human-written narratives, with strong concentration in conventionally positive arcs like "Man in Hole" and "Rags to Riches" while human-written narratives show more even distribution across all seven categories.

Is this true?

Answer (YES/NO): YES